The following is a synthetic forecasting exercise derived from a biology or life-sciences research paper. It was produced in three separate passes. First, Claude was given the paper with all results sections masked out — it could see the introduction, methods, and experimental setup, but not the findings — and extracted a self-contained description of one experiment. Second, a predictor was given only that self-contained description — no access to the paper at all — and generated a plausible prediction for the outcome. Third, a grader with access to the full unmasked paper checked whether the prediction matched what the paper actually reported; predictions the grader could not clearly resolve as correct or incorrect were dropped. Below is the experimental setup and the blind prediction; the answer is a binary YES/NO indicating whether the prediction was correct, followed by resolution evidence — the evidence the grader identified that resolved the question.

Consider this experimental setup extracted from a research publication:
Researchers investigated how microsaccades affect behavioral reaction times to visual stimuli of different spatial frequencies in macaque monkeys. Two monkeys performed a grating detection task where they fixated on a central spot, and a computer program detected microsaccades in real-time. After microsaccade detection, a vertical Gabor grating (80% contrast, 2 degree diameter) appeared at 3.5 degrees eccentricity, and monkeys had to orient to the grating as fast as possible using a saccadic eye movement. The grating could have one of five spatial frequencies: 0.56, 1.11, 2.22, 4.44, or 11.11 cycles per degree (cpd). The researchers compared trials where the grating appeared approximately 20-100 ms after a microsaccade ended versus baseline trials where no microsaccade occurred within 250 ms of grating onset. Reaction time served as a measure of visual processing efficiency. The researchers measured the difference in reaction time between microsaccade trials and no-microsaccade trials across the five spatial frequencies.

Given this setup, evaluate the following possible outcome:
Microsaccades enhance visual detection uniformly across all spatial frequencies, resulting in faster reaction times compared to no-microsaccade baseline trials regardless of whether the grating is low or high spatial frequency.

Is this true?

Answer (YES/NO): NO